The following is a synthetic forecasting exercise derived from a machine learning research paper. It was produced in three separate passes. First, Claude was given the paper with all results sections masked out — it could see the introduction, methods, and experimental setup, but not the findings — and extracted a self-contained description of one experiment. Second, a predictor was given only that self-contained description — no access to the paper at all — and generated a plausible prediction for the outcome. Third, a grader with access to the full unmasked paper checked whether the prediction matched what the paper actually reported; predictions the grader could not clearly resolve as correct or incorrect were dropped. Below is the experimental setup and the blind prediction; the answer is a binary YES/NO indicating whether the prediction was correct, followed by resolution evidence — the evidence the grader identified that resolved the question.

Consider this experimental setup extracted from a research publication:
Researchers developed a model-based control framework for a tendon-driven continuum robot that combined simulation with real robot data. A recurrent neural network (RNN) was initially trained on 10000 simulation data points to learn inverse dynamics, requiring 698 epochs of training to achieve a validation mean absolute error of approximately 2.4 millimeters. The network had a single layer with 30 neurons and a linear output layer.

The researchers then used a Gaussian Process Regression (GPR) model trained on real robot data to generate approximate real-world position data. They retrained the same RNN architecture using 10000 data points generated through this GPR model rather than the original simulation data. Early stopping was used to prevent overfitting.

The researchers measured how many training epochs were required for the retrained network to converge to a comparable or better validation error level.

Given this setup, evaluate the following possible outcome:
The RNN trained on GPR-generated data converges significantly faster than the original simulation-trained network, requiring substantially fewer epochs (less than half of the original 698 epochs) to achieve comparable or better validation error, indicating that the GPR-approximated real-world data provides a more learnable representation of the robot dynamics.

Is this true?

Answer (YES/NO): YES